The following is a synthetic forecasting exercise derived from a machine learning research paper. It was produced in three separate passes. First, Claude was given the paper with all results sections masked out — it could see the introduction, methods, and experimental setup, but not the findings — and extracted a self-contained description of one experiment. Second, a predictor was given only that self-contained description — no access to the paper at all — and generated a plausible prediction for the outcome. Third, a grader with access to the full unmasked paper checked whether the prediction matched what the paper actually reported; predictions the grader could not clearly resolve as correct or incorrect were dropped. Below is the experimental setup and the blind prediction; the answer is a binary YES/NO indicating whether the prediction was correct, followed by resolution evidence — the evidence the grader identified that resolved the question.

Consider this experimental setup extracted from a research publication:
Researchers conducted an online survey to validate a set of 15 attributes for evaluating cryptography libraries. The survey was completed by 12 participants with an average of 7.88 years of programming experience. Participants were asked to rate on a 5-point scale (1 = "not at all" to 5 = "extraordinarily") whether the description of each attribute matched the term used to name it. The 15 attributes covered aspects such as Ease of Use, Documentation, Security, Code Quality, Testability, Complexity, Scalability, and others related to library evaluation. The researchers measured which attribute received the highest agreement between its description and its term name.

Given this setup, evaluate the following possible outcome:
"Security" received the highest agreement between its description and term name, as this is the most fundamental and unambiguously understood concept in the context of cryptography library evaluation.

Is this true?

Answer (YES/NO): NO